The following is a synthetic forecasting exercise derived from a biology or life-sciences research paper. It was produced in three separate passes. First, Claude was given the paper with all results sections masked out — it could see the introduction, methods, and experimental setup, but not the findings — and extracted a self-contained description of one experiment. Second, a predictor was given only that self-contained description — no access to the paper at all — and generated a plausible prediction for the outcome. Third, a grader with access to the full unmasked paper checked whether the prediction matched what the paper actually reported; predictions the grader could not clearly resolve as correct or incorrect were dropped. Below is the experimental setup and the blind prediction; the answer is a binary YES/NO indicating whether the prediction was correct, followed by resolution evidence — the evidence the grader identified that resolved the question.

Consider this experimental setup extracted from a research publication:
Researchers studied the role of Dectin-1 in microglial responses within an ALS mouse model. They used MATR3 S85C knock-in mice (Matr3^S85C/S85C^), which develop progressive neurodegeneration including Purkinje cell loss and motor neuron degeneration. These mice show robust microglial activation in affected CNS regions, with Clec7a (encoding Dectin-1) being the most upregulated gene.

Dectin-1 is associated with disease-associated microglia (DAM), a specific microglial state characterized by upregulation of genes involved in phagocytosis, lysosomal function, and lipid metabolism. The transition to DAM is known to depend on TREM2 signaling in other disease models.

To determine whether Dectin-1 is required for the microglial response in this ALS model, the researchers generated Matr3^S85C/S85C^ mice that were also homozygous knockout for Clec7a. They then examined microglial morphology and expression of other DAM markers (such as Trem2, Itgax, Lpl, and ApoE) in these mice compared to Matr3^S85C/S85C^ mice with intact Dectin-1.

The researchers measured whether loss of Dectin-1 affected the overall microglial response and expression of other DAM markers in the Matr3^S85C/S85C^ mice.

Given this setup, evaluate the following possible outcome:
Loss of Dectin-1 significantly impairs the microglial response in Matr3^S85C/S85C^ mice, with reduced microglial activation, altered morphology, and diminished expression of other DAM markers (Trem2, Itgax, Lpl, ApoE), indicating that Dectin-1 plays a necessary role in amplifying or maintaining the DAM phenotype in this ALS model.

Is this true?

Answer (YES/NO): NO